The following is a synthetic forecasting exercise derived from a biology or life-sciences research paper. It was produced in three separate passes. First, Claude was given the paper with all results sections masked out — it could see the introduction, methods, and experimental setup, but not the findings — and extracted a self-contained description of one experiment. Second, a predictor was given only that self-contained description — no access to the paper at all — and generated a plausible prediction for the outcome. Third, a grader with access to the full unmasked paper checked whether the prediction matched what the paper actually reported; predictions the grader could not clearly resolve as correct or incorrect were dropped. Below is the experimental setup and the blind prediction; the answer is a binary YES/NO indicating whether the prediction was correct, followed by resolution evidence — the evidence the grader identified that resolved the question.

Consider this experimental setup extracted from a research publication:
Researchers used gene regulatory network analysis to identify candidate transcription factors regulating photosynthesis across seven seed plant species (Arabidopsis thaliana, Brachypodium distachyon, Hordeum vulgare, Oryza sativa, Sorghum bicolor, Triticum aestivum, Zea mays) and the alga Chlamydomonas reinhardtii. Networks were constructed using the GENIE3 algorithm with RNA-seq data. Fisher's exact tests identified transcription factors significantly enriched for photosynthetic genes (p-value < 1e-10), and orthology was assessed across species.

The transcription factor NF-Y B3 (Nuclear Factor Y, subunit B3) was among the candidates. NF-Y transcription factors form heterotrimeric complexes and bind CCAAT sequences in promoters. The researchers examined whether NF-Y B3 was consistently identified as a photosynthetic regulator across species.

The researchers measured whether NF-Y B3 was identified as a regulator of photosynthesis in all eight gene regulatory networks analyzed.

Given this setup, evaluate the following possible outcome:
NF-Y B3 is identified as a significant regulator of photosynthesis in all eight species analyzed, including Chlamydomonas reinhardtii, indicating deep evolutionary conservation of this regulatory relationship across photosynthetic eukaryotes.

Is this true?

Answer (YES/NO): NO